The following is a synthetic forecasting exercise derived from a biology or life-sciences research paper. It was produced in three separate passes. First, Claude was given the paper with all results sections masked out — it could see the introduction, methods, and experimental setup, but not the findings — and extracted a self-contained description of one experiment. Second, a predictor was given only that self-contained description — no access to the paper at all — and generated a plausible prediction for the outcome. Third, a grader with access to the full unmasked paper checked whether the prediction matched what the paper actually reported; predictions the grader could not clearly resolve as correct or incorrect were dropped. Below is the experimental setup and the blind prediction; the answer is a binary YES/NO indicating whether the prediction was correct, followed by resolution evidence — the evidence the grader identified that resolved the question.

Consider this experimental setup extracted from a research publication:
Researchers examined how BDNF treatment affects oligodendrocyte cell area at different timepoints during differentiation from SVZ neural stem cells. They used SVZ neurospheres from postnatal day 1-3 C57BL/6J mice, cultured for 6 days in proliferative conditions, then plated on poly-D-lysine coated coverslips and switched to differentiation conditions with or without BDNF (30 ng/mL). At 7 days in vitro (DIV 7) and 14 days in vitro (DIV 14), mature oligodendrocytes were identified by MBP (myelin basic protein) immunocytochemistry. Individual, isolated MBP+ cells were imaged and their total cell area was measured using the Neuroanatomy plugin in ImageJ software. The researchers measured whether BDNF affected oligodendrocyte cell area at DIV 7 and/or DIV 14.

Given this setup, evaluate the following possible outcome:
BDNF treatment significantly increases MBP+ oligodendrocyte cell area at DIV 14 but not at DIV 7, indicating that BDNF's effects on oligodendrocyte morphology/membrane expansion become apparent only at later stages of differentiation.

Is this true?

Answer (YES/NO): YES